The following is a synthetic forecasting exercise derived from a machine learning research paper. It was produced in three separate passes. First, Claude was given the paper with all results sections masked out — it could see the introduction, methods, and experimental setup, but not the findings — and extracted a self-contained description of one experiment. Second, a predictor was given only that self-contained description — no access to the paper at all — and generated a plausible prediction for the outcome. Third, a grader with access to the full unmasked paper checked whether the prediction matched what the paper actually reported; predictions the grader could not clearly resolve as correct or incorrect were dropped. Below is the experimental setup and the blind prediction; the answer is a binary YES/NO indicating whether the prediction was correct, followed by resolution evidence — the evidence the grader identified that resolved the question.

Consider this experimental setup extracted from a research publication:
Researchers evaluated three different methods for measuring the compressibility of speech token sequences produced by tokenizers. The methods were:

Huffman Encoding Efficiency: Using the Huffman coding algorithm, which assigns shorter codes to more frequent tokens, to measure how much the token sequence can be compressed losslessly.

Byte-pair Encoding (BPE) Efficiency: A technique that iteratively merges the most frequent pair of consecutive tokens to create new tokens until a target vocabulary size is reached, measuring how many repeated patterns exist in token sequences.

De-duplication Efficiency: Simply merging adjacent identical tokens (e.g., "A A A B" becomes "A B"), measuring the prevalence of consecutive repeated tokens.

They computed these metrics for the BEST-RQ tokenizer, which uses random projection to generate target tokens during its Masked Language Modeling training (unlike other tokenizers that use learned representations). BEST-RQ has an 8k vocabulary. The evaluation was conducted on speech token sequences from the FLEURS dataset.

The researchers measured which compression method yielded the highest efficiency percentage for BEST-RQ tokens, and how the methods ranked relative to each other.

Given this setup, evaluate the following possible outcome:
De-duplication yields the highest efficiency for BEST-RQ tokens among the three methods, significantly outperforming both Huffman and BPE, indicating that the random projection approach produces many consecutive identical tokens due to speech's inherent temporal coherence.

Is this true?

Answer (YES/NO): NO